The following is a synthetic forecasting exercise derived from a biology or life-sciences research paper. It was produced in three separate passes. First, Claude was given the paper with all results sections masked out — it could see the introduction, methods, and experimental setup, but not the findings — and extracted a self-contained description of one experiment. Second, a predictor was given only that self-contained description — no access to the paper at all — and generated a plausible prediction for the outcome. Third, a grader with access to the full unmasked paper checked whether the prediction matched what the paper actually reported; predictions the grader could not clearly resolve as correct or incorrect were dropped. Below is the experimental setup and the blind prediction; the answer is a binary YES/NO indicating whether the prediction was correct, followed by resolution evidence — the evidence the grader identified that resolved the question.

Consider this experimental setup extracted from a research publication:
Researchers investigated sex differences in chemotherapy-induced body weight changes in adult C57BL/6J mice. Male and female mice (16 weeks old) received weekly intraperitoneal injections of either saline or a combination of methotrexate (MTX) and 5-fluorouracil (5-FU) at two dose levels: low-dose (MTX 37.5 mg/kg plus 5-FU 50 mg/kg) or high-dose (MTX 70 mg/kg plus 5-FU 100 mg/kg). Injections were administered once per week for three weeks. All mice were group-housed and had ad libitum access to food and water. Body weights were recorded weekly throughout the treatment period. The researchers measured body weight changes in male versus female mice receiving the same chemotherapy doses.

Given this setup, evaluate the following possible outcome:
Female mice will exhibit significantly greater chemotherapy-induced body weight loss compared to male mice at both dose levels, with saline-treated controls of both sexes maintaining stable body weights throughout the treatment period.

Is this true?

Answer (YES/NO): NO